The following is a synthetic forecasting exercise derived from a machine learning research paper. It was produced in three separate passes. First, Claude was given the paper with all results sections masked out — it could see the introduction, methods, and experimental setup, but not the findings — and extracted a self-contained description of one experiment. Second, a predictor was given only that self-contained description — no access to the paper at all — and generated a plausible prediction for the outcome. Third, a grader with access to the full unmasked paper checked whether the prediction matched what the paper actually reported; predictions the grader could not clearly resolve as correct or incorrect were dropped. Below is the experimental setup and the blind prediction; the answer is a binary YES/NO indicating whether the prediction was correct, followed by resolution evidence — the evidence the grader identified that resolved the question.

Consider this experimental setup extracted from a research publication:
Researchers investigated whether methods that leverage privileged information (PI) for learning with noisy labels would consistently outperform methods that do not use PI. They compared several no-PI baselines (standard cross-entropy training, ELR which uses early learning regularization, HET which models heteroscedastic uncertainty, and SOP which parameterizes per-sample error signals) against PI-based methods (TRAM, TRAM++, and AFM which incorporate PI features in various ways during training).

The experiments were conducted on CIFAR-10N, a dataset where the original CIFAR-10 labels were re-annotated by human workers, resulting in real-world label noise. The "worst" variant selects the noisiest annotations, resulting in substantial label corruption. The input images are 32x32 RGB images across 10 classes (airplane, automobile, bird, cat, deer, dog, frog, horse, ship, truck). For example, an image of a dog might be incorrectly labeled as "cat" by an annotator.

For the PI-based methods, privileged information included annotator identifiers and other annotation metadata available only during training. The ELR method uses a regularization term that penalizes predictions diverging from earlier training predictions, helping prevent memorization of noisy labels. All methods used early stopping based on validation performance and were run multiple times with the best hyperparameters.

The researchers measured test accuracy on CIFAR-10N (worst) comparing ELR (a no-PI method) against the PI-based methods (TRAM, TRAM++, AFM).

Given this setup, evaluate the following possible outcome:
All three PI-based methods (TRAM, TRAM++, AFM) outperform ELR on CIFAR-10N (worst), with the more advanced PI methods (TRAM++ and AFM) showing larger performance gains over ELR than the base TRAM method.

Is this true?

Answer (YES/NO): NO